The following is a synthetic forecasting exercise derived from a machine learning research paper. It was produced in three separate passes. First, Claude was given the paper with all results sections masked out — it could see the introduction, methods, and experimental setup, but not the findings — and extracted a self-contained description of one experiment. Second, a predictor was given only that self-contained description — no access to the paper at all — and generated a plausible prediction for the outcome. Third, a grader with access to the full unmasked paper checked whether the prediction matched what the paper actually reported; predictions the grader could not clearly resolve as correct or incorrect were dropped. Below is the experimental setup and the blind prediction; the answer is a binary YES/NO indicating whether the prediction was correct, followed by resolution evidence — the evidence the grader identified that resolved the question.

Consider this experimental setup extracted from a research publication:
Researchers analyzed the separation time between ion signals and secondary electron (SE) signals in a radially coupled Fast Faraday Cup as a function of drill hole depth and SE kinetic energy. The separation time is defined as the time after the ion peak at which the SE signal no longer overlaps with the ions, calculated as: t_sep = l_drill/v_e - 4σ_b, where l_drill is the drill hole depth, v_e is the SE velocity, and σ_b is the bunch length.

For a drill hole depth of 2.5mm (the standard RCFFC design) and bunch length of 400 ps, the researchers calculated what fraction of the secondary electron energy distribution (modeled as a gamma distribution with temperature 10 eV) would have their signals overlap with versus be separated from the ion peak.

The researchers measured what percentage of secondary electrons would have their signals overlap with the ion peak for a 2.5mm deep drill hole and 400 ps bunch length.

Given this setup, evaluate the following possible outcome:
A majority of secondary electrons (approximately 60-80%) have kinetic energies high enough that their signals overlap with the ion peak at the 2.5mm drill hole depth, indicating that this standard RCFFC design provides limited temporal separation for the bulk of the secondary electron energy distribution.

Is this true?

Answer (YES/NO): NO